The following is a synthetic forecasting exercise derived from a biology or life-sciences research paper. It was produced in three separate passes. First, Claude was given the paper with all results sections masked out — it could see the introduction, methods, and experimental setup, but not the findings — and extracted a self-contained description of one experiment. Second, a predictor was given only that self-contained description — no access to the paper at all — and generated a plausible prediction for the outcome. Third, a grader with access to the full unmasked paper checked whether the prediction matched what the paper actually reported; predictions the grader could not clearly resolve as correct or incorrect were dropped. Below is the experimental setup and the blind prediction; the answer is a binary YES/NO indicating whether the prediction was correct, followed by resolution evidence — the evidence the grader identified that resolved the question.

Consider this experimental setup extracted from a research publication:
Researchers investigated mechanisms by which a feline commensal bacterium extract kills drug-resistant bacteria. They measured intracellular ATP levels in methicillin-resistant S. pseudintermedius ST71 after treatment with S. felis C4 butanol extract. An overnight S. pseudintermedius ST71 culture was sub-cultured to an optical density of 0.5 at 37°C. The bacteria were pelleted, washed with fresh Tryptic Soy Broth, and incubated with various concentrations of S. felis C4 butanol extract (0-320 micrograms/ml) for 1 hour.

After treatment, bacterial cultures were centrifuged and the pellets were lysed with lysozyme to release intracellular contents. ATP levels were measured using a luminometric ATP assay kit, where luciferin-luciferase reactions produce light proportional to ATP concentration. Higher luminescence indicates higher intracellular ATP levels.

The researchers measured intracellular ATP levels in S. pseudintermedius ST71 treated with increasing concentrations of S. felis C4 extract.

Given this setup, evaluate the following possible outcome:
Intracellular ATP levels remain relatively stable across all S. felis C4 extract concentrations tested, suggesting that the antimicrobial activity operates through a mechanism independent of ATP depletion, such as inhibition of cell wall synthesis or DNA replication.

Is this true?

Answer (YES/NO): NO